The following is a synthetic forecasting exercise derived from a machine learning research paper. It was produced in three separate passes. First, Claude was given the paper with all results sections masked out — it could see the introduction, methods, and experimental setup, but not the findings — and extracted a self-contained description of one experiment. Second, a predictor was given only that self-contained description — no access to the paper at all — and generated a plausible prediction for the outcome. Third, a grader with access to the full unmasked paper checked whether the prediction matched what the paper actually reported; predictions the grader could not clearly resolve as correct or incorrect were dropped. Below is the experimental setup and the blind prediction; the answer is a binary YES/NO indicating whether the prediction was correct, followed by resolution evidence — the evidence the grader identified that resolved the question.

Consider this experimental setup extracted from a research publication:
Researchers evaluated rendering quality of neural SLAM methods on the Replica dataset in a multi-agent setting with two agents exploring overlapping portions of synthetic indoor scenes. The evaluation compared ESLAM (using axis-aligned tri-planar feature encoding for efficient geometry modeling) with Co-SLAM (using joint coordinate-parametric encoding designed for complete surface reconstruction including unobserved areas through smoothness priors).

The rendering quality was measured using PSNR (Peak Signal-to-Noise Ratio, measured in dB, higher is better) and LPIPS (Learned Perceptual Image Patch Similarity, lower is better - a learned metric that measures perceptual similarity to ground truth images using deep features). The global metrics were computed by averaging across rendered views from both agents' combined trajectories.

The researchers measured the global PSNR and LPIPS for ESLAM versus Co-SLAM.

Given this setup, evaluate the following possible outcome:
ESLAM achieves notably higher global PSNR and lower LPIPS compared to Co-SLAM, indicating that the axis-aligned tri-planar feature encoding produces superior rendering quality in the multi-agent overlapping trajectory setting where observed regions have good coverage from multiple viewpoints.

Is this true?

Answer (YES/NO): YES